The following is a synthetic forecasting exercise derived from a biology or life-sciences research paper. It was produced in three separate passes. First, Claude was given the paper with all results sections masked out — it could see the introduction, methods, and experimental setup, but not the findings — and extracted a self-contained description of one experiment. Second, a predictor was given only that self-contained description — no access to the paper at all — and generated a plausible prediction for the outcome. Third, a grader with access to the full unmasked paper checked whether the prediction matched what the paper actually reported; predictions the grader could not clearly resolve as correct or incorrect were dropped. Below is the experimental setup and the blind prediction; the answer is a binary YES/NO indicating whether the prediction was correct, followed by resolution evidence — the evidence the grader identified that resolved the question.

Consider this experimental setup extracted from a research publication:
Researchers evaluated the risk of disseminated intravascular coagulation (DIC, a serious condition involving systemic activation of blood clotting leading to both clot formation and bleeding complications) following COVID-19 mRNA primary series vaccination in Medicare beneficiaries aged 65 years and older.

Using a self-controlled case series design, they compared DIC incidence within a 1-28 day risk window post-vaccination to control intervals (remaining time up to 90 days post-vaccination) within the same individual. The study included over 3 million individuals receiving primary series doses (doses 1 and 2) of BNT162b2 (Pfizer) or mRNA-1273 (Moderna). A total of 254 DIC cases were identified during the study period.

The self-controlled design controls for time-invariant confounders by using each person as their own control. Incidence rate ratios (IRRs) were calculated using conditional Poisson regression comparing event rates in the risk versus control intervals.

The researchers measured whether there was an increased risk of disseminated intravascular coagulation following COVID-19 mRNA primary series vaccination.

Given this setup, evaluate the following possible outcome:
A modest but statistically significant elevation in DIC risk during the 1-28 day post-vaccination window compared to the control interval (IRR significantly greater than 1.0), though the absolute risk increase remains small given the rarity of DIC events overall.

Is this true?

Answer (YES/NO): NO